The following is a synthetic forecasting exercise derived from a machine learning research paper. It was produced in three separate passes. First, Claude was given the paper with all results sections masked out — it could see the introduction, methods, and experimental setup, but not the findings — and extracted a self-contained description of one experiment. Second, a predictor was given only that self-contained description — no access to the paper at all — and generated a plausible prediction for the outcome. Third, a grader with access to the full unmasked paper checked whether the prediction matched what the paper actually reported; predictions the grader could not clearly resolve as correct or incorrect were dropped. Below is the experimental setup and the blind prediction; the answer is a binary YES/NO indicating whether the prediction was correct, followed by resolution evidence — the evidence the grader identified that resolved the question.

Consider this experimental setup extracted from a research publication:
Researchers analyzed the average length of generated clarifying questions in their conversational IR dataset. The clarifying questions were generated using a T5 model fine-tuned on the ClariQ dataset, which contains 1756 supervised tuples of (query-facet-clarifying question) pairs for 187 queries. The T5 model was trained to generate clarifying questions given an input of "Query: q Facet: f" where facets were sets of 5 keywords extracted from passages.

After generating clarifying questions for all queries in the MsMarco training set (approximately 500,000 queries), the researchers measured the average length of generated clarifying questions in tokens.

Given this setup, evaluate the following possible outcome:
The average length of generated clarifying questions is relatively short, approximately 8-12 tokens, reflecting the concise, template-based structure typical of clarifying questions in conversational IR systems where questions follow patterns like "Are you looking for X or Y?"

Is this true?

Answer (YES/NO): YES